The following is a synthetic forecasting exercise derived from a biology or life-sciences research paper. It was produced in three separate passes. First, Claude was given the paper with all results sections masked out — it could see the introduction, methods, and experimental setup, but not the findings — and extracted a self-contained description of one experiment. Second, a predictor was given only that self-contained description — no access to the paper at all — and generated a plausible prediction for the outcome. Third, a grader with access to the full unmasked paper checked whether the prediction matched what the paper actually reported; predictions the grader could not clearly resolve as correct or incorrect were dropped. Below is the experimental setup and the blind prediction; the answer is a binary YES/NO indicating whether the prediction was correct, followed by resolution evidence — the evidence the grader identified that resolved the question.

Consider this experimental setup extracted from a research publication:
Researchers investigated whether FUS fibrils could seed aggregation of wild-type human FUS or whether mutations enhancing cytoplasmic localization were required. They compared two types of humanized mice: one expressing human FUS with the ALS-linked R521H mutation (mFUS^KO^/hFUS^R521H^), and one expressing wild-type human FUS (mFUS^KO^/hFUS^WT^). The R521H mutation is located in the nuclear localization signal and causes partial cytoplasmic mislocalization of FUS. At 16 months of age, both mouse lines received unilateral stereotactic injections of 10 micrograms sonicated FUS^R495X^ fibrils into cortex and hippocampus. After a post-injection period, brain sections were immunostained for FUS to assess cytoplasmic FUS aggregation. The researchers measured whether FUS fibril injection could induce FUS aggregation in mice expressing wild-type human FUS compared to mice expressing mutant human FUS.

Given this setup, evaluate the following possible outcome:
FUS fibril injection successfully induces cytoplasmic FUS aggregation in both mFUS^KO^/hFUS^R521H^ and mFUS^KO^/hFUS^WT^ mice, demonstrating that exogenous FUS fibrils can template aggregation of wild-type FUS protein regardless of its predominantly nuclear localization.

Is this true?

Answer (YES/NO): YES